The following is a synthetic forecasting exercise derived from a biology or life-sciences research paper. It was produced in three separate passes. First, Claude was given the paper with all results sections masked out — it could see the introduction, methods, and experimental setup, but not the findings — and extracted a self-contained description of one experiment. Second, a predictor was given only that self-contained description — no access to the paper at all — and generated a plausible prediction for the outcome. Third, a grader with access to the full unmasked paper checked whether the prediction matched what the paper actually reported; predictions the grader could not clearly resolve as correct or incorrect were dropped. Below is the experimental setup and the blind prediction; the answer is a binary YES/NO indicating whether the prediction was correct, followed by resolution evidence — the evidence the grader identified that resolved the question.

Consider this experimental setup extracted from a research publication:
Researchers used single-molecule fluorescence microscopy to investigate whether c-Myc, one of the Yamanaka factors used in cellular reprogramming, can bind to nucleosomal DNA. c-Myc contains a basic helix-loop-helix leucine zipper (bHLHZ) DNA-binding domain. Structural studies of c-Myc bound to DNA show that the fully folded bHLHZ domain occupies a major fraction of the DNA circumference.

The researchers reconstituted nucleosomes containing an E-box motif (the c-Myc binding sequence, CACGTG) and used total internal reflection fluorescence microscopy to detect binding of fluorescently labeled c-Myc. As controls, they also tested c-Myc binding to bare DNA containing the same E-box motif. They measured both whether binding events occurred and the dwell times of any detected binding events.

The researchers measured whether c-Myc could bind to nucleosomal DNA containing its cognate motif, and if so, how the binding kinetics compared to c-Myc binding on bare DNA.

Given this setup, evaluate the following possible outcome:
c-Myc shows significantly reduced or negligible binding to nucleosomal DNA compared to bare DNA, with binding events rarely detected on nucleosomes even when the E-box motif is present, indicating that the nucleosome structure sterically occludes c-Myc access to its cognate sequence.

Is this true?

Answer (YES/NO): NO